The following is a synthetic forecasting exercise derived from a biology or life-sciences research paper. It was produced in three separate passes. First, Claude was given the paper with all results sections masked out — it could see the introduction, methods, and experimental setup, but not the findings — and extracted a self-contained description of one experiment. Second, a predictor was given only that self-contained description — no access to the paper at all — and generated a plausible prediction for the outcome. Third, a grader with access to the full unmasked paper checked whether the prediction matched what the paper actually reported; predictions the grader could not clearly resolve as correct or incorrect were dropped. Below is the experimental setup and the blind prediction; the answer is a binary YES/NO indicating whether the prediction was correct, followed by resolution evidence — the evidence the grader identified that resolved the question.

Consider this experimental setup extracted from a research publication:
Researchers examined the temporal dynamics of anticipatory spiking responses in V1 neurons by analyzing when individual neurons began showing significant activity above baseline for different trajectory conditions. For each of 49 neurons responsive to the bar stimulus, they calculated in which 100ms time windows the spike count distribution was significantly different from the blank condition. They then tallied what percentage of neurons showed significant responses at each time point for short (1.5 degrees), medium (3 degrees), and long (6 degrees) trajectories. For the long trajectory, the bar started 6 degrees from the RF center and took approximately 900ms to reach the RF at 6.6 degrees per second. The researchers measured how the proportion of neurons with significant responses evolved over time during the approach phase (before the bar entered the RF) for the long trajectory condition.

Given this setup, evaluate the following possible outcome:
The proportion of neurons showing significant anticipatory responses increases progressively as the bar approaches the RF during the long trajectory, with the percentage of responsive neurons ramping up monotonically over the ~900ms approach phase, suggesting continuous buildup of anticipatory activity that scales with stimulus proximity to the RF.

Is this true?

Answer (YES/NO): YES